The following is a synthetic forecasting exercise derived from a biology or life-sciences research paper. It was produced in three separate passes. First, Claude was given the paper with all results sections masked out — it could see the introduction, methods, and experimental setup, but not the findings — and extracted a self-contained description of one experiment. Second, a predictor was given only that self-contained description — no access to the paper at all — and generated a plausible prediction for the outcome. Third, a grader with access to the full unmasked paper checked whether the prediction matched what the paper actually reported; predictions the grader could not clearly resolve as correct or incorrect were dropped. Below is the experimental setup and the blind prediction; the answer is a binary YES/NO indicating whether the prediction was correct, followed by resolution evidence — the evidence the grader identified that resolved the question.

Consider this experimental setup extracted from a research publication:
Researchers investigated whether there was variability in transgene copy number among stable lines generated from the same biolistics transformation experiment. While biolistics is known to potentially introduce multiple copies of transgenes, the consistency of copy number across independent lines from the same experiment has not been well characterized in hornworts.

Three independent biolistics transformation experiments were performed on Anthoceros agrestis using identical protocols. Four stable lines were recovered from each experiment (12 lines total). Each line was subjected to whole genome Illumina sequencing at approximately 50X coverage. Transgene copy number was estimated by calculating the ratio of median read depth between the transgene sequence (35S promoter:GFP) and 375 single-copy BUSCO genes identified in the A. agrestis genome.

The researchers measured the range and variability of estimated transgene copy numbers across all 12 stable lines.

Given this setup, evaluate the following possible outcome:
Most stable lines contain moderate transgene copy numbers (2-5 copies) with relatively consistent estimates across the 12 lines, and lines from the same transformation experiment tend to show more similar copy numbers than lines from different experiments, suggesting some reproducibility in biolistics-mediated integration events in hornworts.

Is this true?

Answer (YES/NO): NO